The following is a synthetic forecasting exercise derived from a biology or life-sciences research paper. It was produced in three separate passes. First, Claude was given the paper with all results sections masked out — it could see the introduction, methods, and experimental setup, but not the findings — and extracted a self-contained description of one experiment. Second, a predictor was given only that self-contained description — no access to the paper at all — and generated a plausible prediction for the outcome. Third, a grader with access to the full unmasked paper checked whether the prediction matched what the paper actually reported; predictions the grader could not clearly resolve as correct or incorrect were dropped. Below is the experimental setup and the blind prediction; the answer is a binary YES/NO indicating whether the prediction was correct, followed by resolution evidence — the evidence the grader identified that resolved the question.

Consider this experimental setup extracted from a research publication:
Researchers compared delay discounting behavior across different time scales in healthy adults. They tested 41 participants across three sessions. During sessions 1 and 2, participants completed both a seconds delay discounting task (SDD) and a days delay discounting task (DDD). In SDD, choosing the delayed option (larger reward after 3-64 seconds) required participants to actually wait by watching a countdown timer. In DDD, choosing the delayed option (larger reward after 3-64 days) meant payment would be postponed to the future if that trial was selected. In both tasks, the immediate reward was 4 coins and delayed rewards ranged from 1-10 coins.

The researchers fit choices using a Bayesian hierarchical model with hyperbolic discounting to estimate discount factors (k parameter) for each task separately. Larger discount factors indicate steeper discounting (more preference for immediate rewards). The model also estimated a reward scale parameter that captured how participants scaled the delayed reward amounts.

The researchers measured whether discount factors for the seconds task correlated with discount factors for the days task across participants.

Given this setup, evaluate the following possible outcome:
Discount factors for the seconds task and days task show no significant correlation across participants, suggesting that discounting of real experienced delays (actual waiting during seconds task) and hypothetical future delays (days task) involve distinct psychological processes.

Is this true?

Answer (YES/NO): NO